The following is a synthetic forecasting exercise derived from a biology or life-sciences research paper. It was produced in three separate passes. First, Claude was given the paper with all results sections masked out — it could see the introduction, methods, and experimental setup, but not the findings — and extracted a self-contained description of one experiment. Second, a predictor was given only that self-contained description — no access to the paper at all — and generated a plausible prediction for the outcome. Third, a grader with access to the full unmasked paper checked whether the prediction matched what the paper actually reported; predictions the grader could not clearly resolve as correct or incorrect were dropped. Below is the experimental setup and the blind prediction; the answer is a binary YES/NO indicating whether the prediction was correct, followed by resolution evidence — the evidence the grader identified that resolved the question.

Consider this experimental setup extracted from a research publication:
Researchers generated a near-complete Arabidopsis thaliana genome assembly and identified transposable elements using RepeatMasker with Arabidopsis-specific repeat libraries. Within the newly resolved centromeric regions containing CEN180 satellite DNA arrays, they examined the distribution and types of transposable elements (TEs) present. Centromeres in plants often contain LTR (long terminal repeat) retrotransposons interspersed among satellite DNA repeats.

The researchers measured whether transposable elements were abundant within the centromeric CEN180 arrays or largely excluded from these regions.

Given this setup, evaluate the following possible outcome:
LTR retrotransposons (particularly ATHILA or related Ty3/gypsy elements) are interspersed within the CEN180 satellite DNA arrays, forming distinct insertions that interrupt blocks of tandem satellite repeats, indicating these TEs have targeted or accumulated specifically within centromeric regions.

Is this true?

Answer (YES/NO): YES